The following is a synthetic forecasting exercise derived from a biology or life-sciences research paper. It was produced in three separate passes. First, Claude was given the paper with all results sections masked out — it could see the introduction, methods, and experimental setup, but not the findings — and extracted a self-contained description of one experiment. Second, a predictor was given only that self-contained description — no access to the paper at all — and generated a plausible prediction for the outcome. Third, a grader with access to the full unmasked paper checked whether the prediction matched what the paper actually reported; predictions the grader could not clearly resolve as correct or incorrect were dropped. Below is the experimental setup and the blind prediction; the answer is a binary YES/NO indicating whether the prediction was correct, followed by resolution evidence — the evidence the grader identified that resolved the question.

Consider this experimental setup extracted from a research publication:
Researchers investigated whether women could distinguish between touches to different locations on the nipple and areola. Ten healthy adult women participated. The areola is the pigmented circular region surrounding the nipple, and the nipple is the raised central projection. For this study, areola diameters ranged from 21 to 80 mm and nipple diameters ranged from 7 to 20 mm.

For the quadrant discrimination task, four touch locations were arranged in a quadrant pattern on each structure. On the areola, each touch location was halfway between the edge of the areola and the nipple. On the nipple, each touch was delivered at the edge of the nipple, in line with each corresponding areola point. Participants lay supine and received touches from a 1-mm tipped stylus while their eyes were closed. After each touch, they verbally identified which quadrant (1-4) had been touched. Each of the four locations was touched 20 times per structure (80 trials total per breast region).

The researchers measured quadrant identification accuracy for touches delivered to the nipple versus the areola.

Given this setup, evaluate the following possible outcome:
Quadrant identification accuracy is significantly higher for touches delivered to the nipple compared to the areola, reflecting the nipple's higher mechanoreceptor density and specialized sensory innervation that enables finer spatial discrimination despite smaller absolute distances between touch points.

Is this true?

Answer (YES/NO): NO